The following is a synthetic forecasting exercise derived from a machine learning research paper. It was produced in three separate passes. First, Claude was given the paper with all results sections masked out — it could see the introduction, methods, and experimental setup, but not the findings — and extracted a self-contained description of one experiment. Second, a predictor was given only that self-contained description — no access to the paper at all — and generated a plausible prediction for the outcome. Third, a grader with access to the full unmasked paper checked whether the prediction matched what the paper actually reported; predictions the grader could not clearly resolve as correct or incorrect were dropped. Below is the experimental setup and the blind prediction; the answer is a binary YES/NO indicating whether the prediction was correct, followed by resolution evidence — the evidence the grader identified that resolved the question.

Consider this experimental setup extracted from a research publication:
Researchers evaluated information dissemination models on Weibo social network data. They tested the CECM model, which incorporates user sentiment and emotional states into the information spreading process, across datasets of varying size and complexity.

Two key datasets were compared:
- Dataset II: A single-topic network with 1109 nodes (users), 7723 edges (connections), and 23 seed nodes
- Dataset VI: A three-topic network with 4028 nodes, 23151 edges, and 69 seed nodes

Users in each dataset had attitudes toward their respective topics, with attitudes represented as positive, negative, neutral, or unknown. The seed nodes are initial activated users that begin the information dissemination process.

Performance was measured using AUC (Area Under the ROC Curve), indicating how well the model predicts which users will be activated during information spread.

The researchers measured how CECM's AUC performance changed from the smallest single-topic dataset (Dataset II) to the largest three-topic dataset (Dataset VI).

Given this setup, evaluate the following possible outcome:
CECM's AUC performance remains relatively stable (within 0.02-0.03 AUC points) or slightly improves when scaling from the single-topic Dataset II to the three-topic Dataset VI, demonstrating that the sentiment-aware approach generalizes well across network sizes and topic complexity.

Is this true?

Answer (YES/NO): NO